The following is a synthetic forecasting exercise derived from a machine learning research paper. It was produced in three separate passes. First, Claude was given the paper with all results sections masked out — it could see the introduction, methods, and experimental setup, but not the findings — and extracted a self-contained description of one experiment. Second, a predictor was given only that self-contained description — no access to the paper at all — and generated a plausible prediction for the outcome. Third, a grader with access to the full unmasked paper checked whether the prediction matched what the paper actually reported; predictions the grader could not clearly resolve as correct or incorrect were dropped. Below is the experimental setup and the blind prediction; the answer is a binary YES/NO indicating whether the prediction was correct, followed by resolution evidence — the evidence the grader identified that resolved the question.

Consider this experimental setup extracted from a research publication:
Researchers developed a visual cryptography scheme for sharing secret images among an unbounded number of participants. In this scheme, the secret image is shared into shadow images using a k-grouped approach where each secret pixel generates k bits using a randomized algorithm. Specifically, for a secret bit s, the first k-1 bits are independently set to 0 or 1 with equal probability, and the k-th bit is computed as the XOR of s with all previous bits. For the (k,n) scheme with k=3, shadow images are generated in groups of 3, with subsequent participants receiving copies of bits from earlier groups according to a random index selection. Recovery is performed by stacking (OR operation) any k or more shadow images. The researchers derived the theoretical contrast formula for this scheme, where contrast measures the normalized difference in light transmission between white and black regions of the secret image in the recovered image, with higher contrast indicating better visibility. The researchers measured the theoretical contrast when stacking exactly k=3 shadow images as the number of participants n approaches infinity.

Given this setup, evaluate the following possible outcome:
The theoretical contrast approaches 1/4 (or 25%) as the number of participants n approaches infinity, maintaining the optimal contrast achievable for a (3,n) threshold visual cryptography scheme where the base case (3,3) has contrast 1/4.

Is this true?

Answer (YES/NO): NO